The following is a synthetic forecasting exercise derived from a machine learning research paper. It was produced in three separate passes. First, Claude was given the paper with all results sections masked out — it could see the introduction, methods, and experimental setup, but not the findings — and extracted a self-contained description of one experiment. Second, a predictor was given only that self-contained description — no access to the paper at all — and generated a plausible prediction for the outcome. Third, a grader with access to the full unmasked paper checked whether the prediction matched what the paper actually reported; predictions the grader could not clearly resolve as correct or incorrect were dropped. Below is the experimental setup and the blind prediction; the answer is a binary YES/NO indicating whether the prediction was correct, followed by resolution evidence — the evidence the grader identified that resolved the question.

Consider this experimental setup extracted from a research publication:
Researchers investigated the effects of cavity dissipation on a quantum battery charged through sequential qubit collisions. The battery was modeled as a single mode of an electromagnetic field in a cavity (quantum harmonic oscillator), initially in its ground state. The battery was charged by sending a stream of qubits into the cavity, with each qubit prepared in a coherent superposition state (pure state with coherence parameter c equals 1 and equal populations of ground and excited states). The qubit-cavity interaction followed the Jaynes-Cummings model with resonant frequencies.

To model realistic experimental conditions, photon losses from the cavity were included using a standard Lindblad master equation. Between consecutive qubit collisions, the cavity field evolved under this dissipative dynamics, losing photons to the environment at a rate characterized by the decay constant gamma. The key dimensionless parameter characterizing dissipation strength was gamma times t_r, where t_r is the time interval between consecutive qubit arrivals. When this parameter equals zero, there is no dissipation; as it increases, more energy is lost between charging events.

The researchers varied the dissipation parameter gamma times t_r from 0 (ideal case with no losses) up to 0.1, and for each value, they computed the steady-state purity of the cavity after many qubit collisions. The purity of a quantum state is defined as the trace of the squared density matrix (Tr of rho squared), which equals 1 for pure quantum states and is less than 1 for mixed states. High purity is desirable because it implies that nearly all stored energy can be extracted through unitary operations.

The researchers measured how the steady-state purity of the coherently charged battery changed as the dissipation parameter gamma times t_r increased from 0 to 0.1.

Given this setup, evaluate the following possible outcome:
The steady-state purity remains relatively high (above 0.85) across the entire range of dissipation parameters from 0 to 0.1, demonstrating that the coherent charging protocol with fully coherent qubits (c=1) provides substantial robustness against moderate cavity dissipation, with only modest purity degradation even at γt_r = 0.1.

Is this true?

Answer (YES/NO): NO